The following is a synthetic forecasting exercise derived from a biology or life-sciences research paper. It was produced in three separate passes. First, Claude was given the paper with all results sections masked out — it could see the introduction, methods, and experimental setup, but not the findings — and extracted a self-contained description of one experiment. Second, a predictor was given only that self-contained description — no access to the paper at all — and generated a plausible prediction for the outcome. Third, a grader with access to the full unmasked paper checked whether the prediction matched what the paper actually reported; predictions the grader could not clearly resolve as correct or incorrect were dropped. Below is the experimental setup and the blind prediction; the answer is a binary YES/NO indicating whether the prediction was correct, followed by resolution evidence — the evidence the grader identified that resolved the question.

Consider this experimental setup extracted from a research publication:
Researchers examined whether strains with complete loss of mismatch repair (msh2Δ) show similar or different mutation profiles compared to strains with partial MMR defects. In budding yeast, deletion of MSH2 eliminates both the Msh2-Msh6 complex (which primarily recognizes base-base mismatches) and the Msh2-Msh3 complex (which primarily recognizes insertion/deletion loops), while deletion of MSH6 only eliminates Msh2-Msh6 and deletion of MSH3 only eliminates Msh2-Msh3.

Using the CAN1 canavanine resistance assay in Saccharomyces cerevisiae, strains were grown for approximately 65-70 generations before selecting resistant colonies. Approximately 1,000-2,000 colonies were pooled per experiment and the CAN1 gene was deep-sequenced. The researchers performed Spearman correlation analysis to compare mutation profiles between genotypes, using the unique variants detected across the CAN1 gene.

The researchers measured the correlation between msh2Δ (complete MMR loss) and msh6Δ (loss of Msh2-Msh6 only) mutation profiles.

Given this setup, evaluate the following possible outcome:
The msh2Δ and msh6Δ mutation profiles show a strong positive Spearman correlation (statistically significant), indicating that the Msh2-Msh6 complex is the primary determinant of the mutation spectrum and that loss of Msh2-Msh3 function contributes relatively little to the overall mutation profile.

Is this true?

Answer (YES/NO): NO